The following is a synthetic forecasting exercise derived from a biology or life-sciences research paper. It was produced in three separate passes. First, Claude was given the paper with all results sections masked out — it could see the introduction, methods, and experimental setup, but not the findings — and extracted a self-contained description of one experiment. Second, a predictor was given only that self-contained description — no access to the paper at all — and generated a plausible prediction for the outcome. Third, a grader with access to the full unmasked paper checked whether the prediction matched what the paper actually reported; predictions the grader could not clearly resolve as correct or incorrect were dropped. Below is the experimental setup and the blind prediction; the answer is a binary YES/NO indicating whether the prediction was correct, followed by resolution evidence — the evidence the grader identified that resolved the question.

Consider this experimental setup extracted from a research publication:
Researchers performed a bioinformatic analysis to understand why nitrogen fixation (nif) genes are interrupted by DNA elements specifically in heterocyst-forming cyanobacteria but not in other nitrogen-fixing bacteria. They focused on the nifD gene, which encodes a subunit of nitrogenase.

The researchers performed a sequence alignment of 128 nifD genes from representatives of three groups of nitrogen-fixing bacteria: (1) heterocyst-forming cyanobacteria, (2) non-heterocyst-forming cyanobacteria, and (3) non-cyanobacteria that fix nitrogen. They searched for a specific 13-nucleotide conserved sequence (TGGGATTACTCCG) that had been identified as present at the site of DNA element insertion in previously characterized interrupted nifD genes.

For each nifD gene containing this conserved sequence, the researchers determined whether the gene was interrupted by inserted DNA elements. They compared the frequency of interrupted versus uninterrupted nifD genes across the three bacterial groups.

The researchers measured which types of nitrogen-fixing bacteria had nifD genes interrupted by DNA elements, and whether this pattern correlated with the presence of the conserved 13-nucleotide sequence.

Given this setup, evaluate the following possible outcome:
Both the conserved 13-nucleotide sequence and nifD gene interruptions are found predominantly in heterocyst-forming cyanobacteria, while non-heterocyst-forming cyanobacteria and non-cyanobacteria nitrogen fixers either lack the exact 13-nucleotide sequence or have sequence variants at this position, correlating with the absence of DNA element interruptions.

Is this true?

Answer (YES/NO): NO